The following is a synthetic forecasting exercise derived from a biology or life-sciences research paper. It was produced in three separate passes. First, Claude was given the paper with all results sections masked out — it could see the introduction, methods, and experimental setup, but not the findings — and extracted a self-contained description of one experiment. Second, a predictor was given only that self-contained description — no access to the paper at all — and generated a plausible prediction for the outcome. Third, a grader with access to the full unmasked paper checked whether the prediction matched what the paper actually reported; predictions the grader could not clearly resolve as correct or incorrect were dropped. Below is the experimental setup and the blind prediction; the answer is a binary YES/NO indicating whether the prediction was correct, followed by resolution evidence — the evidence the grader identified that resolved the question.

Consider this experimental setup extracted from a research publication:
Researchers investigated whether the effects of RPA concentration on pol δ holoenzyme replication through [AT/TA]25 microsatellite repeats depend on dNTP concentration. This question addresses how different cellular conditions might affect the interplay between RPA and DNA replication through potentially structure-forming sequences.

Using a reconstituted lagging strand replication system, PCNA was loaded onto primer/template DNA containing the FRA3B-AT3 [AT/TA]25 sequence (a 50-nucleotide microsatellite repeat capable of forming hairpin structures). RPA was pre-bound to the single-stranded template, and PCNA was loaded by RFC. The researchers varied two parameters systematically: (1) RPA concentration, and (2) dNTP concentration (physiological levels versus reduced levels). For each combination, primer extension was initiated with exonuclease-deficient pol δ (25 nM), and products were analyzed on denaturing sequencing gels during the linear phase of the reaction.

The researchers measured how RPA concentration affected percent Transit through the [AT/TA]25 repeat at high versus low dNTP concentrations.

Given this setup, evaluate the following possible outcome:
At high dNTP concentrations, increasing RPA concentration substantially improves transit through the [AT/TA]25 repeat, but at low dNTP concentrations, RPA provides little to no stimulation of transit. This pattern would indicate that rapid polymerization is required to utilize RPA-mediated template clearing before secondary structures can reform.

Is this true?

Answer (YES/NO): NO